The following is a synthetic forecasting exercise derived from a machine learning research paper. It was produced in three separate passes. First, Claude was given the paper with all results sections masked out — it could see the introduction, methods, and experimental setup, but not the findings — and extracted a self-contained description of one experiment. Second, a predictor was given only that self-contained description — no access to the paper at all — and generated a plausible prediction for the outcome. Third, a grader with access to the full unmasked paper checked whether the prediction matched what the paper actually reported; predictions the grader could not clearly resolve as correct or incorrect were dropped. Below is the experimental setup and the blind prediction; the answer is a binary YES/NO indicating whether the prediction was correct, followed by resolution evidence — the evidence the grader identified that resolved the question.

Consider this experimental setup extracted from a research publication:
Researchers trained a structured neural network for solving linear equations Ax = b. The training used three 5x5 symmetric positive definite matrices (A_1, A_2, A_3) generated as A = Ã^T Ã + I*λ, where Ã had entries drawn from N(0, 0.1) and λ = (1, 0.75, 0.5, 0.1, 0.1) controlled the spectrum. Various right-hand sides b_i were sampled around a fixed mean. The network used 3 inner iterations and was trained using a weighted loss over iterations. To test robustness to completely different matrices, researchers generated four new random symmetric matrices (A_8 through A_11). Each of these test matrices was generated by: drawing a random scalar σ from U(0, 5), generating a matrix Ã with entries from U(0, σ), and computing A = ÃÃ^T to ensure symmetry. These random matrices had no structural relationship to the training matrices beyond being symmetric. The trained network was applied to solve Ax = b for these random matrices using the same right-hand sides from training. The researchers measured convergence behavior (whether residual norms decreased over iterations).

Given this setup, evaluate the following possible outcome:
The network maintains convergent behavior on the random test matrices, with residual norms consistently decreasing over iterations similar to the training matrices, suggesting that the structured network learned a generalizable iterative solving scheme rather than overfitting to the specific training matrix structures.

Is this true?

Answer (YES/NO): NO